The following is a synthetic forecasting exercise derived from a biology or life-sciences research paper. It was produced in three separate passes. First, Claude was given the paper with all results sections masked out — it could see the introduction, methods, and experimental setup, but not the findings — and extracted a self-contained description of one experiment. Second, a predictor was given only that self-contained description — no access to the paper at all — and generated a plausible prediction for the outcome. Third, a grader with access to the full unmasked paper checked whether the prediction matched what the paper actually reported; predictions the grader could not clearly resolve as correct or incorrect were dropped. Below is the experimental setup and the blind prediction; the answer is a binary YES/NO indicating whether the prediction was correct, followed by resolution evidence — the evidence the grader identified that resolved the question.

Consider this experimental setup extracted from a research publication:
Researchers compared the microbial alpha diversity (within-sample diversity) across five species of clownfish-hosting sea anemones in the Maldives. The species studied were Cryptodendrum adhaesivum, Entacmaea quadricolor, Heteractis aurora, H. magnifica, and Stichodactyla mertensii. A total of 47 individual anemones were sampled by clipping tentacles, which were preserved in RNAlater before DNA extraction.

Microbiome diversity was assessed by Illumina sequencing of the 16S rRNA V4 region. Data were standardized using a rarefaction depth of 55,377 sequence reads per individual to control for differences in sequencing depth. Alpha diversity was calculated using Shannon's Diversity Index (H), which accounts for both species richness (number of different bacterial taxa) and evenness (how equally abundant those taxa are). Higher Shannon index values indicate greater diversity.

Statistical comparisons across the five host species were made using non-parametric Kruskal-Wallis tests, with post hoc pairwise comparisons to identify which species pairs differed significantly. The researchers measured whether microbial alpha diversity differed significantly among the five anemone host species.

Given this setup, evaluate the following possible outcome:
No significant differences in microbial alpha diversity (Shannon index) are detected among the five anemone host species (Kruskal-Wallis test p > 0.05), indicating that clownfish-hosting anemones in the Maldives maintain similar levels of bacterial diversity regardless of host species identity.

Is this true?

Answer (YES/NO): NO